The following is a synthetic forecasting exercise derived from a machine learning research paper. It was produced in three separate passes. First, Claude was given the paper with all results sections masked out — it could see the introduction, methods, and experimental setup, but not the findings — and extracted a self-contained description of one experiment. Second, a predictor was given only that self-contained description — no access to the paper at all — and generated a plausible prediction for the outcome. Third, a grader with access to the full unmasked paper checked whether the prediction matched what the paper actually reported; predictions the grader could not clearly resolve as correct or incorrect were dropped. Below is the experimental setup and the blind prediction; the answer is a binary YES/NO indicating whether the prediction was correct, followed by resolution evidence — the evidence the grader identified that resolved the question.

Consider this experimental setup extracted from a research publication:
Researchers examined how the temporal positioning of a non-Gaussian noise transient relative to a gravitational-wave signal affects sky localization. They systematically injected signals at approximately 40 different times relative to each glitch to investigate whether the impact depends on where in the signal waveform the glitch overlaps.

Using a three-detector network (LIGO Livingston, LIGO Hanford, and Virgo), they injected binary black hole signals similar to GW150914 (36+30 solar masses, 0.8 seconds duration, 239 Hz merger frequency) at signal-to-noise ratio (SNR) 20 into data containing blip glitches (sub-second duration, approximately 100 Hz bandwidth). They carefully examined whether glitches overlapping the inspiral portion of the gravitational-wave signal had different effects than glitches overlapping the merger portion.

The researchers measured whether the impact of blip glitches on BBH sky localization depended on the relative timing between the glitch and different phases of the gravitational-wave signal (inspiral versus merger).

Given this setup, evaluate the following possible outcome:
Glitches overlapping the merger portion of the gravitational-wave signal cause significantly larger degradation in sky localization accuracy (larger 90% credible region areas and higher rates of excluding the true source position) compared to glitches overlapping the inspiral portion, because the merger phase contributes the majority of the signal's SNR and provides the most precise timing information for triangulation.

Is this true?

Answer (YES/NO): NO